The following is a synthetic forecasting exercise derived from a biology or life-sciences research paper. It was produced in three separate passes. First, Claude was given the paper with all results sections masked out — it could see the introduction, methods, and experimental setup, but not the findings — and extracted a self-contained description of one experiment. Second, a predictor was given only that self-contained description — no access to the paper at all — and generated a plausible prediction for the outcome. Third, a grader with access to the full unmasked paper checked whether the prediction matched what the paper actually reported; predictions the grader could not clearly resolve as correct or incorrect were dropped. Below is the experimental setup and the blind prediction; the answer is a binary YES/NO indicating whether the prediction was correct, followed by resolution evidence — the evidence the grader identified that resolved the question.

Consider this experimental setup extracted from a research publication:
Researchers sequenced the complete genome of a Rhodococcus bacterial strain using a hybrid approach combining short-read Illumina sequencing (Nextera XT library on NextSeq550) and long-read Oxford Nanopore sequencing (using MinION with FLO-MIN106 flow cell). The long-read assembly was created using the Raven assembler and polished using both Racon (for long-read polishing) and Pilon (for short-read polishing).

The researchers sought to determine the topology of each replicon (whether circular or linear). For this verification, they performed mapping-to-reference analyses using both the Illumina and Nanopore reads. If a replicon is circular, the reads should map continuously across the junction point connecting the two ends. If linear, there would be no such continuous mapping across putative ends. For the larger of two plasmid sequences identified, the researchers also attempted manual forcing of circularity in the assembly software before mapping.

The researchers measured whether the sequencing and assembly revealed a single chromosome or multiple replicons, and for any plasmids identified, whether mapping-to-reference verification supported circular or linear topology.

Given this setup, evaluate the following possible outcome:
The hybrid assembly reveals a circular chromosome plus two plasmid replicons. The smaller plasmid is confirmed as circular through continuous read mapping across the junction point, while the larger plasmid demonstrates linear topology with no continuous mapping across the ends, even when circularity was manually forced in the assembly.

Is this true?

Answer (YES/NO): YES